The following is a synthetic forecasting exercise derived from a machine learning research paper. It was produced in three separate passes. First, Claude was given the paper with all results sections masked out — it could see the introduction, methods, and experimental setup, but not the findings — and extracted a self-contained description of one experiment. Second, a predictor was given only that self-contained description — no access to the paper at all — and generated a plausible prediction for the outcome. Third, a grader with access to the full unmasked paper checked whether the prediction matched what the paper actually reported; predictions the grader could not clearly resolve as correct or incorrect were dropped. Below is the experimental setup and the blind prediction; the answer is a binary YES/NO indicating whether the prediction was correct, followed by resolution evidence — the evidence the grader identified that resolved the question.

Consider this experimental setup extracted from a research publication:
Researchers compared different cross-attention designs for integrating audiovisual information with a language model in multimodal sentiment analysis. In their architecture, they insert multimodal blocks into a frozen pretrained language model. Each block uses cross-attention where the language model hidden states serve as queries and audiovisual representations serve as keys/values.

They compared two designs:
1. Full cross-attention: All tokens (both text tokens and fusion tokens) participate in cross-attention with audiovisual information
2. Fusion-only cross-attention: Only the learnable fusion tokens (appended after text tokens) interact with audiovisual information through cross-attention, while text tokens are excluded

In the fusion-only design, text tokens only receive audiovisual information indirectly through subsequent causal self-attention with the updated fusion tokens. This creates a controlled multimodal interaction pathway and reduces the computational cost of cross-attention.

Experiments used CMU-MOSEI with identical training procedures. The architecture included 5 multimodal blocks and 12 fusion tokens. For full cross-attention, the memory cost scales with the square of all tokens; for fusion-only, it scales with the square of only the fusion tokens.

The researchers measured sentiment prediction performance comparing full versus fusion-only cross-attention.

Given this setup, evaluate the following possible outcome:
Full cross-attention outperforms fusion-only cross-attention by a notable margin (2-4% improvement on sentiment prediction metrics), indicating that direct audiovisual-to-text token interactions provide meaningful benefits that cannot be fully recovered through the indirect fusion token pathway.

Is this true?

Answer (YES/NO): NO